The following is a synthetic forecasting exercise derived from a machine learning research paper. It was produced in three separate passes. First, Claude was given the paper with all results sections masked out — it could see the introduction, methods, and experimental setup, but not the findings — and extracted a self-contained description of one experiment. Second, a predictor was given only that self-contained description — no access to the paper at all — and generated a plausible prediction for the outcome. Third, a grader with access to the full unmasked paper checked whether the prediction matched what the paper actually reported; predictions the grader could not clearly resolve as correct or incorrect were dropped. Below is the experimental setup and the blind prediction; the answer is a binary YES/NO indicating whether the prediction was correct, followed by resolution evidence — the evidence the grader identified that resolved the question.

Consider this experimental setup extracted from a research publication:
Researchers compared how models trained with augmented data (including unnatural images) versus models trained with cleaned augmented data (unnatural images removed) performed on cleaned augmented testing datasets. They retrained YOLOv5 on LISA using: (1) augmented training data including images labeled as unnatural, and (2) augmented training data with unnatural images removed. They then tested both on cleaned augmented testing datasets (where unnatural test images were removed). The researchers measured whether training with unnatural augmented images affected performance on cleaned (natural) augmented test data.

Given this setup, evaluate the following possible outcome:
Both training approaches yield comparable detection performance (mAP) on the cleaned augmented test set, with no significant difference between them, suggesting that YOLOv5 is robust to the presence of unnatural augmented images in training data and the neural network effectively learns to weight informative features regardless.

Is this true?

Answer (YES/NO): YES